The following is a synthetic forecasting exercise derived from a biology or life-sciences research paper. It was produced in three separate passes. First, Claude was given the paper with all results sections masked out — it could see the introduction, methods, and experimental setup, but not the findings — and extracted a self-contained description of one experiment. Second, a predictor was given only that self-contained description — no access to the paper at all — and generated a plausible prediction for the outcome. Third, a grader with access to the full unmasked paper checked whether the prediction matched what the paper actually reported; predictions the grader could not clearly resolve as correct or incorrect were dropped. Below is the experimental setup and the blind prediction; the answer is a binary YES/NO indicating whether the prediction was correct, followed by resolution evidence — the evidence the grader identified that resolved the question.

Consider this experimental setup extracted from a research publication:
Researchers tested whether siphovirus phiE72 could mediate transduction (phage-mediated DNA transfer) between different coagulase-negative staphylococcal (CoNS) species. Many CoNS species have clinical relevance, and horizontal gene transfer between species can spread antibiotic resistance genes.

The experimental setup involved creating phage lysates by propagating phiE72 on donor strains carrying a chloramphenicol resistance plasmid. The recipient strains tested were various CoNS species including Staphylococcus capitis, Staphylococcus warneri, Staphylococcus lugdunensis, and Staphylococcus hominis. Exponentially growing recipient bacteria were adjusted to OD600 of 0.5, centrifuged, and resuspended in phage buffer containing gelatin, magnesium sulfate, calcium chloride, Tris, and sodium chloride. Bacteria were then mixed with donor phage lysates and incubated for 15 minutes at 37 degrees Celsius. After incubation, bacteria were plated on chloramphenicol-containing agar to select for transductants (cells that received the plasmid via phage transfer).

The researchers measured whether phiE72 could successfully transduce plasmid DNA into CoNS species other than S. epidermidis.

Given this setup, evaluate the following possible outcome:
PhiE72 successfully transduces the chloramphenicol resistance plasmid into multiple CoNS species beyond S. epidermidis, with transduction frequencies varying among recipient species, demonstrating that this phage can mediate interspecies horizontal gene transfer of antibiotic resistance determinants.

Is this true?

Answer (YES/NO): YES